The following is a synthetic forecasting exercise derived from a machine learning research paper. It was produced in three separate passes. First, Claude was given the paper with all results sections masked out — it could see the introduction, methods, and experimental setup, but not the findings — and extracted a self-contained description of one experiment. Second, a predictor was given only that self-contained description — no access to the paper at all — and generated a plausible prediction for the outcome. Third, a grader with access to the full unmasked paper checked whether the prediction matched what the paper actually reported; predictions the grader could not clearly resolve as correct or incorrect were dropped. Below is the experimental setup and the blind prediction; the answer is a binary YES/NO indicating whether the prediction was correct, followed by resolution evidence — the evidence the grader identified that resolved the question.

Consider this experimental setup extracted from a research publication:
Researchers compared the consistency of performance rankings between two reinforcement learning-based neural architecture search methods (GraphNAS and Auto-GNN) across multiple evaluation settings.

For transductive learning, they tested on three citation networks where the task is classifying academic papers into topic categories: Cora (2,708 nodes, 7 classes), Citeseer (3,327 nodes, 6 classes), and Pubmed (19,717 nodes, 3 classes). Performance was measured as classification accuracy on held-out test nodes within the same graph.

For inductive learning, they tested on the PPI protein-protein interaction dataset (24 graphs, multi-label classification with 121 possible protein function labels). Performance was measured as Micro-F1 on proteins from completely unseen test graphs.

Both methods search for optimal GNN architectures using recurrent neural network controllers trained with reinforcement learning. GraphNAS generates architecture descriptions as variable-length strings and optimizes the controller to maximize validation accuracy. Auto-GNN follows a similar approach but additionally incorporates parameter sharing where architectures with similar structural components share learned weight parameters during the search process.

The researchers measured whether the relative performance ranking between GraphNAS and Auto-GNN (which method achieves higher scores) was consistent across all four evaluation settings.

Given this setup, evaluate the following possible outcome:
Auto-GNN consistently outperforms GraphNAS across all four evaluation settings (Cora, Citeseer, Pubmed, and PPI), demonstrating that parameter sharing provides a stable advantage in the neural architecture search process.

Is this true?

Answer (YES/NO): NO